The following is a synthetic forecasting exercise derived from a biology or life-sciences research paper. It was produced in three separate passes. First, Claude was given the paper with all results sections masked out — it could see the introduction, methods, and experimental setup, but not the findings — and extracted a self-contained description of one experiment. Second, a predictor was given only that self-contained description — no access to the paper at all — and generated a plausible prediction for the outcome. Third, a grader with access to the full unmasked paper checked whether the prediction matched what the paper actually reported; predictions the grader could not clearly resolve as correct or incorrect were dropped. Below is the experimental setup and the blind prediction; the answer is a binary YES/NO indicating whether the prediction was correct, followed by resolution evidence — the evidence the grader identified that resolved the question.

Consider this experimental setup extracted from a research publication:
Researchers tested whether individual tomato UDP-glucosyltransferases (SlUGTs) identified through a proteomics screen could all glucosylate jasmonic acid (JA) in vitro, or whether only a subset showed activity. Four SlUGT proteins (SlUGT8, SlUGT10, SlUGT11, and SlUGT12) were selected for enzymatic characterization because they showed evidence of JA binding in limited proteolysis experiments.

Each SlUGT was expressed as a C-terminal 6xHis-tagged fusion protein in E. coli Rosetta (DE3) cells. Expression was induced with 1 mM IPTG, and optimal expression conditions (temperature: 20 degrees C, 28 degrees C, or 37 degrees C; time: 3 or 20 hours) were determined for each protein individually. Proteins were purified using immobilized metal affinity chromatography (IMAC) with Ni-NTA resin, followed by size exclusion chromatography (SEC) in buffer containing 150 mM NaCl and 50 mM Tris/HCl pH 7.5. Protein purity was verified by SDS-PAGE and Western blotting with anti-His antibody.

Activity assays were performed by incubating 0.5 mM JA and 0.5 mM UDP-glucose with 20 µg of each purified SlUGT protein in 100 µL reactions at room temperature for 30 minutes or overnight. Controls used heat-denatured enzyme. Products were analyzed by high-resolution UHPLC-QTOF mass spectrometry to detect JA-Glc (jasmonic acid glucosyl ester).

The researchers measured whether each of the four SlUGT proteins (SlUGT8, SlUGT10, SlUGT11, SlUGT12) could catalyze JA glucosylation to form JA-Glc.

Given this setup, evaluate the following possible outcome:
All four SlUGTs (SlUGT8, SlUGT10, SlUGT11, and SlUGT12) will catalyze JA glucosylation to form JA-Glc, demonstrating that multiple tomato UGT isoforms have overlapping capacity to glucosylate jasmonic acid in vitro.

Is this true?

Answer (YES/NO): NO